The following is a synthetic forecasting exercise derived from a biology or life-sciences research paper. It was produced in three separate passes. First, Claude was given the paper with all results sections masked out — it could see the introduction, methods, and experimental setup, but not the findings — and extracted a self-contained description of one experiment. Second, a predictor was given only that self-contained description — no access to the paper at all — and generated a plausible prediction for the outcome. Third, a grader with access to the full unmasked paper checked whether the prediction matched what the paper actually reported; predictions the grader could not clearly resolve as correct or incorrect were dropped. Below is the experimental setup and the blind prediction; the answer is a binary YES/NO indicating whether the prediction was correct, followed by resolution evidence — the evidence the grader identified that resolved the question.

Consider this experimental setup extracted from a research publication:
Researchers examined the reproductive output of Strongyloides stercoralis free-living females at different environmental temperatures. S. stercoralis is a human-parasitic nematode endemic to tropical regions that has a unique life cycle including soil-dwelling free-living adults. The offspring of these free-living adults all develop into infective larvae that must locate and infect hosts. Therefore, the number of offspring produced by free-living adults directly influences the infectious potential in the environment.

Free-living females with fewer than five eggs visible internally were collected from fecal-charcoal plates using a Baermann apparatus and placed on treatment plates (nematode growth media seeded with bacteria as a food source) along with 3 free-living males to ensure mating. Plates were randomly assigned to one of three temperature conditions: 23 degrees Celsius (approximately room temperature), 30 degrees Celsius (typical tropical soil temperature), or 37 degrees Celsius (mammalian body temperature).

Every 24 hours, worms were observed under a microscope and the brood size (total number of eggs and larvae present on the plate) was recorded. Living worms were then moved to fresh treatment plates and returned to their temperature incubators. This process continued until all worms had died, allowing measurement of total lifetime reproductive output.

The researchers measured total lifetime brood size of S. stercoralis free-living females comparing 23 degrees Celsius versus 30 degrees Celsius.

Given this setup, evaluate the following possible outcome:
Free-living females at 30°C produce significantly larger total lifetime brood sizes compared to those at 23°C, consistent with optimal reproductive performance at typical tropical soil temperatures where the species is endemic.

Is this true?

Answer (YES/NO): YES